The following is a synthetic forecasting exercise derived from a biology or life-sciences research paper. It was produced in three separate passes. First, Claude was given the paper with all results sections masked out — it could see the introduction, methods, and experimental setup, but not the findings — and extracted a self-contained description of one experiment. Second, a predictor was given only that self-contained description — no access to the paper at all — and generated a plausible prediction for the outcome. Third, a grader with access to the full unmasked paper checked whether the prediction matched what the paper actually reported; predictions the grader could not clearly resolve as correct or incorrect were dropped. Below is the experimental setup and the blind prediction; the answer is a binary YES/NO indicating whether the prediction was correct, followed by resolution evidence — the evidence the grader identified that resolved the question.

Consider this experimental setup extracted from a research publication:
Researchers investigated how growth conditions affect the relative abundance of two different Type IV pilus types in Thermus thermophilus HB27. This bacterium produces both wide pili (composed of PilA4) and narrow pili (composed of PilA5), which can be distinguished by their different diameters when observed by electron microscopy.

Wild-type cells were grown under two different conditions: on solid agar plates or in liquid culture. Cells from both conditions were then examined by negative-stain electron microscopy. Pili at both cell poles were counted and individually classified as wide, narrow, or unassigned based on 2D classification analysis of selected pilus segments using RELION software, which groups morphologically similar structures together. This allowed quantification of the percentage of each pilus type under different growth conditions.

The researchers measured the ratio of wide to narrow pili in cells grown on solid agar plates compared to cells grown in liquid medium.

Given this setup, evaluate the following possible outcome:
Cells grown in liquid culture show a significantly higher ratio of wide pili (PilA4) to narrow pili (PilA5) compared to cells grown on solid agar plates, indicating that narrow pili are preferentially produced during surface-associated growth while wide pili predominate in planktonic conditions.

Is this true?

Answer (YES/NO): YES